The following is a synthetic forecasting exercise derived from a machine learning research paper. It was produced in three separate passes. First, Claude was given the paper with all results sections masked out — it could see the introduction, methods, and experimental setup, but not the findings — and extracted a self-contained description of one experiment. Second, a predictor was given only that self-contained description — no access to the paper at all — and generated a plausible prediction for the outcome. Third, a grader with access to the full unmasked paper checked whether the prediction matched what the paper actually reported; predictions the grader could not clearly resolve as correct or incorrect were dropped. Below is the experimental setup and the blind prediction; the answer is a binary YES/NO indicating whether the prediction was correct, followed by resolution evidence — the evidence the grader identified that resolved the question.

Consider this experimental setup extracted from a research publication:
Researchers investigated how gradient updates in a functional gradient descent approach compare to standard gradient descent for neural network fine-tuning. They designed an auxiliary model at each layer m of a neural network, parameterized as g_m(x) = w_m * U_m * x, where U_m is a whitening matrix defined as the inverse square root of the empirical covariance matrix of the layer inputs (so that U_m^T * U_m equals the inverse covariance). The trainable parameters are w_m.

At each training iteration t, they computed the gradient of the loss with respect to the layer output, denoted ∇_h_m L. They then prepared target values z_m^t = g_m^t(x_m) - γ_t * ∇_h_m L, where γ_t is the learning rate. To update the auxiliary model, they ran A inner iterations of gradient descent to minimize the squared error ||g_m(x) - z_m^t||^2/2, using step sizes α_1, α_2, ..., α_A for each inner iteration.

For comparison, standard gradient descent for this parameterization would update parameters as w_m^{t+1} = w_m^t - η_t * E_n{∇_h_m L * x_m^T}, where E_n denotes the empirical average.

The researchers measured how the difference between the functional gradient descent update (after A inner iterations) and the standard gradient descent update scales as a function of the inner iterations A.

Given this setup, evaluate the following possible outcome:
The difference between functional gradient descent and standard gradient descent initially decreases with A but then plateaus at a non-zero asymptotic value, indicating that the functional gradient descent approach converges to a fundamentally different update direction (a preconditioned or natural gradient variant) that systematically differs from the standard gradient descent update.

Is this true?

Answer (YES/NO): NO